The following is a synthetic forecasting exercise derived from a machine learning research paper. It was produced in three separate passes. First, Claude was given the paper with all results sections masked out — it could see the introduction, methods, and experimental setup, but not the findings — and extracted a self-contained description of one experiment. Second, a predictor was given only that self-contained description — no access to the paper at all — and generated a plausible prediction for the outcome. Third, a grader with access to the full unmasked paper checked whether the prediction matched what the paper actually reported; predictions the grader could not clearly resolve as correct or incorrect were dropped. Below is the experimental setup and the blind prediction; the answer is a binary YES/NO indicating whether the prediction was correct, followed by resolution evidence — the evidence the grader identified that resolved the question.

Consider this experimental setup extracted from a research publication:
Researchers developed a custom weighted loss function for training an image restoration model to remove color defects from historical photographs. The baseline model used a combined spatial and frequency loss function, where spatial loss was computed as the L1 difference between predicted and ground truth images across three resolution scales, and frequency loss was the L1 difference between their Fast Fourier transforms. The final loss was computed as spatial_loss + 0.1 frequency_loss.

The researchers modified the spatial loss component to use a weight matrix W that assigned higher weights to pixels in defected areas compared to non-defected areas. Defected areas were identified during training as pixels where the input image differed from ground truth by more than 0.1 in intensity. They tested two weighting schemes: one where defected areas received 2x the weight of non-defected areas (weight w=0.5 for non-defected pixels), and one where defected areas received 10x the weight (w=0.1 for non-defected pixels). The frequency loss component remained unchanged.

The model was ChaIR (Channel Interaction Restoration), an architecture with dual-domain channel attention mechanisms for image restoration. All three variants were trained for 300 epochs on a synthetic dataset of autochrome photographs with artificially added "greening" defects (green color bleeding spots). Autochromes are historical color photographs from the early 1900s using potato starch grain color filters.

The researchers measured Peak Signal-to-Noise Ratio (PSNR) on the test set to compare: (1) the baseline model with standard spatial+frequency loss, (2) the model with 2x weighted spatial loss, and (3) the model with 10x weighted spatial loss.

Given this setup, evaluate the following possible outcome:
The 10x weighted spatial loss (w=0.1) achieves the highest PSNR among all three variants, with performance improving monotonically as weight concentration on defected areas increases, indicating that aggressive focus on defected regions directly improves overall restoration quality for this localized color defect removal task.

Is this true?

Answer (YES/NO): NO